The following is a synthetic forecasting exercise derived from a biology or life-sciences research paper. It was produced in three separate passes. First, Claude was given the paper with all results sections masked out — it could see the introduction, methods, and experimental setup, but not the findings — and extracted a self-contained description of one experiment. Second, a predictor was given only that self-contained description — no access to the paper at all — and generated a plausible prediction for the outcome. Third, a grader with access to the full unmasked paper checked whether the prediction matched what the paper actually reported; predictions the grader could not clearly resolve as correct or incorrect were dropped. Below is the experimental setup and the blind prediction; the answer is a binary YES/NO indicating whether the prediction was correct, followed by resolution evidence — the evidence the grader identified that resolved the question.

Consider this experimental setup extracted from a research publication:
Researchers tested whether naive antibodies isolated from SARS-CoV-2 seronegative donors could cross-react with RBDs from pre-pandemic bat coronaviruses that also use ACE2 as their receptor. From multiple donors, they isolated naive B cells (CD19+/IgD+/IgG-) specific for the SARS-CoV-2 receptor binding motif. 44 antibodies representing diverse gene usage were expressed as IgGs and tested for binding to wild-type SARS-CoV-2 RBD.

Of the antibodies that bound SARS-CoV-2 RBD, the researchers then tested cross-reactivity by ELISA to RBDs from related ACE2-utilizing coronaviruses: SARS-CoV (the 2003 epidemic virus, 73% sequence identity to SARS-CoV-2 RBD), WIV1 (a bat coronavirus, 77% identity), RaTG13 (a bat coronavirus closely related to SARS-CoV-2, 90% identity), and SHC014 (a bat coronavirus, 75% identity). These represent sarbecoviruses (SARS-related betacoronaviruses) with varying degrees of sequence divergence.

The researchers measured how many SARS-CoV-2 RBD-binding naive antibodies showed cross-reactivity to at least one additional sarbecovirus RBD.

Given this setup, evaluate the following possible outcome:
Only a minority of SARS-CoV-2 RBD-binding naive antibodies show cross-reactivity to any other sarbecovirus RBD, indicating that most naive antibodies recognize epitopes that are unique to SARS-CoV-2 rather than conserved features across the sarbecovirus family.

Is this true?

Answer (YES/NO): YES